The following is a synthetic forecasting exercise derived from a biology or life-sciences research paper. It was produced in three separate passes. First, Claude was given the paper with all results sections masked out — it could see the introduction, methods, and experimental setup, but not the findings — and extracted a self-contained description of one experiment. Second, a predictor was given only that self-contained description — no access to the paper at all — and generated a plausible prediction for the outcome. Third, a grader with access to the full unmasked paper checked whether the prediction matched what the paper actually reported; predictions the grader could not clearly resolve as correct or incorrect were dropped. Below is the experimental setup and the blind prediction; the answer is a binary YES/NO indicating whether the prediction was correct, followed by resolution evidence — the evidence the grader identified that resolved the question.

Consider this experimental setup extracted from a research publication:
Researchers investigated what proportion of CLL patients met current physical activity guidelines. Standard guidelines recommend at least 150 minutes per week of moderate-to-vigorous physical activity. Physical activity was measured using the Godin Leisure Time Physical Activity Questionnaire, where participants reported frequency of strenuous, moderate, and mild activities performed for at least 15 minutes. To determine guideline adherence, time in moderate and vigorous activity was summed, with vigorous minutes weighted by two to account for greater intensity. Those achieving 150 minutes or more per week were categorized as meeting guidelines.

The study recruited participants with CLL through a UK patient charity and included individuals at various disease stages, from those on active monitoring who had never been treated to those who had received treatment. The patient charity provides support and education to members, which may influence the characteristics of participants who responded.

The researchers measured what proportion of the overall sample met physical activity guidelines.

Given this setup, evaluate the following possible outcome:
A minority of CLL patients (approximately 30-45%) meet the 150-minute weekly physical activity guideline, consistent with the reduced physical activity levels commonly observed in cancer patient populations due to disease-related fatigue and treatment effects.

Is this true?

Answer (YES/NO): NO